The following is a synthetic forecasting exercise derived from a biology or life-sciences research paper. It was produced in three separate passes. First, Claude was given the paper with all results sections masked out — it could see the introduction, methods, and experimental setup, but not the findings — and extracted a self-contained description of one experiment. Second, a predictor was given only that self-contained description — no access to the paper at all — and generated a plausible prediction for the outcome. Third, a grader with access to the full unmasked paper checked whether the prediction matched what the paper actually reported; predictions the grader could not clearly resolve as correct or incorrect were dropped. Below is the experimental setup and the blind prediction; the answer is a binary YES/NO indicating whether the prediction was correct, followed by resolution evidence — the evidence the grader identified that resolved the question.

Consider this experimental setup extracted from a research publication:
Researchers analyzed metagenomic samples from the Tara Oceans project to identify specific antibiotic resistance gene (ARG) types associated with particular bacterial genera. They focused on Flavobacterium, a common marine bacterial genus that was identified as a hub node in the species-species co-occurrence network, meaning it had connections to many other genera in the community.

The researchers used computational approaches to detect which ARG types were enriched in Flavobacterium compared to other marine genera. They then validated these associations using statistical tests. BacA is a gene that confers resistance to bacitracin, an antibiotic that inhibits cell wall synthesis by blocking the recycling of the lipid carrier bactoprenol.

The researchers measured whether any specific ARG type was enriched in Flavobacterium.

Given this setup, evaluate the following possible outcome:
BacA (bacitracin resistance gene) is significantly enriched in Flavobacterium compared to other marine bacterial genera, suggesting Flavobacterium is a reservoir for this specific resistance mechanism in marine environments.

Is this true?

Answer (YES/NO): YES